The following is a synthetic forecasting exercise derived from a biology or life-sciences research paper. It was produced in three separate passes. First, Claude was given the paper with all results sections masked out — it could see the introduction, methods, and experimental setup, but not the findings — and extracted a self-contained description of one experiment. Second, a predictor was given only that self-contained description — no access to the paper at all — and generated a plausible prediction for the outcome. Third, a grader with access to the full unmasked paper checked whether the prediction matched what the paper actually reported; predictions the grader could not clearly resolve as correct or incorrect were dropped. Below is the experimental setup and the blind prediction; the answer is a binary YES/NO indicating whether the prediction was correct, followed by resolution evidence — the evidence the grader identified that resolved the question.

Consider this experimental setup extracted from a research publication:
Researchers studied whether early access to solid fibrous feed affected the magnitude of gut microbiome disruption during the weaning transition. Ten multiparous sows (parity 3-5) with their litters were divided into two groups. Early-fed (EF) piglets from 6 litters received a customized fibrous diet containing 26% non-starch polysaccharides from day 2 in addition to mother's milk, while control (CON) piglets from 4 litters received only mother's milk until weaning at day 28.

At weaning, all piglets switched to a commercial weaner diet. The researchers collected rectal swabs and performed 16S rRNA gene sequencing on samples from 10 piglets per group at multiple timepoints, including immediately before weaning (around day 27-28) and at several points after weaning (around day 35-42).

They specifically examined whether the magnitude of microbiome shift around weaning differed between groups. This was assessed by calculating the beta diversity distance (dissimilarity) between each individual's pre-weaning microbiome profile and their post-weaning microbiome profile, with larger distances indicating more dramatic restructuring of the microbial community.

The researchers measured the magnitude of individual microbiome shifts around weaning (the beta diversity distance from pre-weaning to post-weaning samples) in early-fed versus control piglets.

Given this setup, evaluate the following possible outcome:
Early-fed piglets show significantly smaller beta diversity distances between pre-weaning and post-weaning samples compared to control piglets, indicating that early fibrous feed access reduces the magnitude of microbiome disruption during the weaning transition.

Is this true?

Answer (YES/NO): YES